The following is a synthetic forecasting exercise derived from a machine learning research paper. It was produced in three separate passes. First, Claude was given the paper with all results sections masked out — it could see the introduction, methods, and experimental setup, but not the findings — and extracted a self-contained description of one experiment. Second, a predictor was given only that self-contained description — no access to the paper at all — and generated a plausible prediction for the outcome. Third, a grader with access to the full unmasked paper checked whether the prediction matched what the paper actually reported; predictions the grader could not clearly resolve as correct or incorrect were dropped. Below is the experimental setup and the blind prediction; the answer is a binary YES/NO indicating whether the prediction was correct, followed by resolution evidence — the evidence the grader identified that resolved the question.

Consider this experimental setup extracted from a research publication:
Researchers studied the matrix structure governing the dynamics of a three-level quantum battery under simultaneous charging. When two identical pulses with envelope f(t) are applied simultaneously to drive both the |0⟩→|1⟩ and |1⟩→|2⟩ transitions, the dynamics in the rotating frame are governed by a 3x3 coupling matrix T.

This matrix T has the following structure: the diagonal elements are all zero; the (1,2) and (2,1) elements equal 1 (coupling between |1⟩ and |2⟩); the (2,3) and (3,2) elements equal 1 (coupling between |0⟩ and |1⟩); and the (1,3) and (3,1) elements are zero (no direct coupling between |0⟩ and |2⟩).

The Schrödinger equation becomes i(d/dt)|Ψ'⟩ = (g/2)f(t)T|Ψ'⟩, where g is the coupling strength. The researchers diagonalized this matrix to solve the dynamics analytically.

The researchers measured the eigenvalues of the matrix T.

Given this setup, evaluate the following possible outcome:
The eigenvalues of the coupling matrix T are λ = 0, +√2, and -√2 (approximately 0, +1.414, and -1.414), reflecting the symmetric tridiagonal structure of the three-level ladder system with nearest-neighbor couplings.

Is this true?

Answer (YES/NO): YES